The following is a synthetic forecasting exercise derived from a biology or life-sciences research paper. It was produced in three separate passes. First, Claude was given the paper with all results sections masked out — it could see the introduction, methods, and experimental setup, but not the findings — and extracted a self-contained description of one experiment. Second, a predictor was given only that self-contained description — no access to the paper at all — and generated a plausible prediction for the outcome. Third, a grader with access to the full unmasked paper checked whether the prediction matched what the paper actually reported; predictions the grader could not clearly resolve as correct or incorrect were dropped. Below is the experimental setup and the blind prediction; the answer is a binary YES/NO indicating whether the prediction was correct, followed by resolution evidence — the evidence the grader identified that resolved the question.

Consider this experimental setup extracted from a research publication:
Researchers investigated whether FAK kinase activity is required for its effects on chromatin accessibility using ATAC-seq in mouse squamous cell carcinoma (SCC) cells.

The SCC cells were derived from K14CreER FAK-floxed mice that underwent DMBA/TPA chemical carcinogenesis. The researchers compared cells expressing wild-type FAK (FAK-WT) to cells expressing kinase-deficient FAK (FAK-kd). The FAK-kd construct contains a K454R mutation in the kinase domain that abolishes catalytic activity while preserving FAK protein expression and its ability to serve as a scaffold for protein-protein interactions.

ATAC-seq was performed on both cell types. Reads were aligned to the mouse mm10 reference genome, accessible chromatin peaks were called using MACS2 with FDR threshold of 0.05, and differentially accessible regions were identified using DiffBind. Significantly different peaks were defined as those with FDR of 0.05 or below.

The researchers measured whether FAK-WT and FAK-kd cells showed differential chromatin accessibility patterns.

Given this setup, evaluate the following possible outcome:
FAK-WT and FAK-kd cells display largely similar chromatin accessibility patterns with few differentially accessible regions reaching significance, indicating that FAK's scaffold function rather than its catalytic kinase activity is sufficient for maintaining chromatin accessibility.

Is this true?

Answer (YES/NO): NO